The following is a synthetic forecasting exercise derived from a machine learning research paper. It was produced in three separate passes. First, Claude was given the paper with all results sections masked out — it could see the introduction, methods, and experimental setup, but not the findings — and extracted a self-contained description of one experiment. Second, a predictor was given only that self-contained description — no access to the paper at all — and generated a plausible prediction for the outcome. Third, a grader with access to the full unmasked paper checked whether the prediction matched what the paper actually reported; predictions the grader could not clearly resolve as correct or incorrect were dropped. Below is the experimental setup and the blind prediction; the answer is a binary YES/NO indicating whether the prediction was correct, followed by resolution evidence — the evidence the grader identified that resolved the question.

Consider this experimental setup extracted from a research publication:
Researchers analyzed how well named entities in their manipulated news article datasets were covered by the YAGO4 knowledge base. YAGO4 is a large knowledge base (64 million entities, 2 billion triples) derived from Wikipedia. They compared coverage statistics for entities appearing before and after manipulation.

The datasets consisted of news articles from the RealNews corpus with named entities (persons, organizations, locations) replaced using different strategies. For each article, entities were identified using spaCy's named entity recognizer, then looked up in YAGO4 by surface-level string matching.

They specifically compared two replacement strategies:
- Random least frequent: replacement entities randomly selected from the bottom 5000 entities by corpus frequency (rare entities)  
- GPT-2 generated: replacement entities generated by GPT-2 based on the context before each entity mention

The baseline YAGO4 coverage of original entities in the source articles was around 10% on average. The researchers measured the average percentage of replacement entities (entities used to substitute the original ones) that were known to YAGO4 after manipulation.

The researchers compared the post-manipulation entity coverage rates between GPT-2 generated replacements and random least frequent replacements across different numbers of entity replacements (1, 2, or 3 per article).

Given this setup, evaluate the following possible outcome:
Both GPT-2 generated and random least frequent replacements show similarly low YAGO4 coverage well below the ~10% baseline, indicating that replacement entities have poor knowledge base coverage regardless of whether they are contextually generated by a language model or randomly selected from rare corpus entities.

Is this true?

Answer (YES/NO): NO